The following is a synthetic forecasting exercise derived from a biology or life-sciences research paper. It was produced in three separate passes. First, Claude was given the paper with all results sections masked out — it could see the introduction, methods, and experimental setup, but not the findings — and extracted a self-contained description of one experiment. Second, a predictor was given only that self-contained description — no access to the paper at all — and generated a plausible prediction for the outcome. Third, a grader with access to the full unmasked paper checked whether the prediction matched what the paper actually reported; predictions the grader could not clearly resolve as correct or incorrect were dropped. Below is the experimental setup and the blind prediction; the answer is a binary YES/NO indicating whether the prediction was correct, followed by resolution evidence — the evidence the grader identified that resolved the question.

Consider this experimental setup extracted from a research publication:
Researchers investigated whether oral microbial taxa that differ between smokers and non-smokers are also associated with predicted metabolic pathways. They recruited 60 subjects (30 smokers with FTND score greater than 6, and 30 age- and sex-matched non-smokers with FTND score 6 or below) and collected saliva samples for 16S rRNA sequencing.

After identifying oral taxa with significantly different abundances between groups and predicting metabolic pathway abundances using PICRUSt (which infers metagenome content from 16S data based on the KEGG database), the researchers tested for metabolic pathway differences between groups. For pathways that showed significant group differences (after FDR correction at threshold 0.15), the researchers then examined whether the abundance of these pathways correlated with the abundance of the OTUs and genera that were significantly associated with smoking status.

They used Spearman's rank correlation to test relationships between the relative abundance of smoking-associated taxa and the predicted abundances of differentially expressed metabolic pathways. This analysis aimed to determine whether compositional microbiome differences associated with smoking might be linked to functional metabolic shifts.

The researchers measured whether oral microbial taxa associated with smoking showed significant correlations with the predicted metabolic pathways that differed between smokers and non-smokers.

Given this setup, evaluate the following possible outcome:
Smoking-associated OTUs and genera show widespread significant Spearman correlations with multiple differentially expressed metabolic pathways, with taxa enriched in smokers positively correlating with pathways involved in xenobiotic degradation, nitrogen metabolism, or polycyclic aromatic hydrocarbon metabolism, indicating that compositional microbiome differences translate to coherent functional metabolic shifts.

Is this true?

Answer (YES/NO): NO